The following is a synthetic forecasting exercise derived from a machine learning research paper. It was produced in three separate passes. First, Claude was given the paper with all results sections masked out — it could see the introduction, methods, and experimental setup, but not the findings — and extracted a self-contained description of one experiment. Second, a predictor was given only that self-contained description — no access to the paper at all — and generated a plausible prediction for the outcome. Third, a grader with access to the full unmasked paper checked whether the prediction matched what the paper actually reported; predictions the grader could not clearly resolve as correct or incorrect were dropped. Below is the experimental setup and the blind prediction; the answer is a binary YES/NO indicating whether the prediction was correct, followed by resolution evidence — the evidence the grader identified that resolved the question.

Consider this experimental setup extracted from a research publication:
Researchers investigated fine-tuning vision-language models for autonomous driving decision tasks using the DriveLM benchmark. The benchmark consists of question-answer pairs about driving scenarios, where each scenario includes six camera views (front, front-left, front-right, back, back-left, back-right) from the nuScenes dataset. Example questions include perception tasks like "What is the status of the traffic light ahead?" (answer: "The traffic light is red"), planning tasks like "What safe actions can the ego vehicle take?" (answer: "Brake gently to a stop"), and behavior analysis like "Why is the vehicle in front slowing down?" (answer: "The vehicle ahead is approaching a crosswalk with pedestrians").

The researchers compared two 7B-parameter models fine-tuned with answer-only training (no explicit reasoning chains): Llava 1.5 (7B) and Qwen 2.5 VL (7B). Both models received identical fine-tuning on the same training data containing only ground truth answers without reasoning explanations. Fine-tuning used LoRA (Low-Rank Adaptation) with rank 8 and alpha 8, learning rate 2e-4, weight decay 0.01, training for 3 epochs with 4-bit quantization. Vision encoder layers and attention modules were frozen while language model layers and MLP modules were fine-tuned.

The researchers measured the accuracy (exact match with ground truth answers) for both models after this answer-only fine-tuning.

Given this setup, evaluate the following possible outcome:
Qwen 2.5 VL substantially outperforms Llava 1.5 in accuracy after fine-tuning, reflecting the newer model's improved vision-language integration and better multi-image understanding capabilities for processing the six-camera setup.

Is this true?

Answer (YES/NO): NO